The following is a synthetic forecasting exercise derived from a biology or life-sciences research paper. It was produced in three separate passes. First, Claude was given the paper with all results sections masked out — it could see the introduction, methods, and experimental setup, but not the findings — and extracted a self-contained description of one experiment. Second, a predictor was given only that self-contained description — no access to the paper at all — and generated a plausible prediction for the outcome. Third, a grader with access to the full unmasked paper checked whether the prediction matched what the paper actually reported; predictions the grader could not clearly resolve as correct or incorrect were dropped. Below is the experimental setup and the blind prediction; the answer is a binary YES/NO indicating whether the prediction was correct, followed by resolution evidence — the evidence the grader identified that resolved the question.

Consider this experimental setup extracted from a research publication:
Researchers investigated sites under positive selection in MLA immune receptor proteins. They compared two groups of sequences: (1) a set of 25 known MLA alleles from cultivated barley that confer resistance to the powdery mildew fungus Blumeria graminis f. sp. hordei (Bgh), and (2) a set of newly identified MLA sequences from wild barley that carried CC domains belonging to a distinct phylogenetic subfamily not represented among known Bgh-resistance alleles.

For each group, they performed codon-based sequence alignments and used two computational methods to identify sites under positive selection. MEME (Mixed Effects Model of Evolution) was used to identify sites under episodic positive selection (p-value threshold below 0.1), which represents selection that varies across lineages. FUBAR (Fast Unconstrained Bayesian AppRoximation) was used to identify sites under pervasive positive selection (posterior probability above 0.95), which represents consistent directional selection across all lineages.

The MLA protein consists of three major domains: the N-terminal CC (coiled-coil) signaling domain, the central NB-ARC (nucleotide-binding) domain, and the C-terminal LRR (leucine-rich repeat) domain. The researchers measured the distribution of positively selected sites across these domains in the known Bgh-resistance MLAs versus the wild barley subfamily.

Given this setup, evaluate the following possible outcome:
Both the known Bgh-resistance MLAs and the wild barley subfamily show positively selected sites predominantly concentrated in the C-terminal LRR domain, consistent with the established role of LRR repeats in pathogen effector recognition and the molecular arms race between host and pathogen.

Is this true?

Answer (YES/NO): YES